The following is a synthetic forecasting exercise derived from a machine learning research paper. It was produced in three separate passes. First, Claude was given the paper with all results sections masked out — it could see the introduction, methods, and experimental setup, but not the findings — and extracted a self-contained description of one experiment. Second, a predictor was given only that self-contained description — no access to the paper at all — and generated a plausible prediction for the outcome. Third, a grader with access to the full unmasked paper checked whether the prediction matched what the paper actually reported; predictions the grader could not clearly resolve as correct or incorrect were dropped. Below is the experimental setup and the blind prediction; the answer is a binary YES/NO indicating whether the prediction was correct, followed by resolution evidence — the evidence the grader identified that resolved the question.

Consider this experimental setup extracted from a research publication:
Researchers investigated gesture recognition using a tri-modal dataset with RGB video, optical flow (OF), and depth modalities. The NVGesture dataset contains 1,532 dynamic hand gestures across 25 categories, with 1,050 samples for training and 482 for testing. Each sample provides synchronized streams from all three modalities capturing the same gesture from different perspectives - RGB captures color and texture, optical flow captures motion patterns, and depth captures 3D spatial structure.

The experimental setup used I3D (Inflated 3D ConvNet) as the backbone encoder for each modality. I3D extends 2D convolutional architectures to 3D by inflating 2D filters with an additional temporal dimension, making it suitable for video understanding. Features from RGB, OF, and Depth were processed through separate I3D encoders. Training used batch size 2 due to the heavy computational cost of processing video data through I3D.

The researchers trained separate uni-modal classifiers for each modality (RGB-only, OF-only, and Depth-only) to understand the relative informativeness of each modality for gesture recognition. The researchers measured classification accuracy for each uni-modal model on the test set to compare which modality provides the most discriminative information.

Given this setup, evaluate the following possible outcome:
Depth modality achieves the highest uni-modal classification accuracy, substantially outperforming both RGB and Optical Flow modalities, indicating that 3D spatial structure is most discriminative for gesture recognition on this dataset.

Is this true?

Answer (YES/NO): YES